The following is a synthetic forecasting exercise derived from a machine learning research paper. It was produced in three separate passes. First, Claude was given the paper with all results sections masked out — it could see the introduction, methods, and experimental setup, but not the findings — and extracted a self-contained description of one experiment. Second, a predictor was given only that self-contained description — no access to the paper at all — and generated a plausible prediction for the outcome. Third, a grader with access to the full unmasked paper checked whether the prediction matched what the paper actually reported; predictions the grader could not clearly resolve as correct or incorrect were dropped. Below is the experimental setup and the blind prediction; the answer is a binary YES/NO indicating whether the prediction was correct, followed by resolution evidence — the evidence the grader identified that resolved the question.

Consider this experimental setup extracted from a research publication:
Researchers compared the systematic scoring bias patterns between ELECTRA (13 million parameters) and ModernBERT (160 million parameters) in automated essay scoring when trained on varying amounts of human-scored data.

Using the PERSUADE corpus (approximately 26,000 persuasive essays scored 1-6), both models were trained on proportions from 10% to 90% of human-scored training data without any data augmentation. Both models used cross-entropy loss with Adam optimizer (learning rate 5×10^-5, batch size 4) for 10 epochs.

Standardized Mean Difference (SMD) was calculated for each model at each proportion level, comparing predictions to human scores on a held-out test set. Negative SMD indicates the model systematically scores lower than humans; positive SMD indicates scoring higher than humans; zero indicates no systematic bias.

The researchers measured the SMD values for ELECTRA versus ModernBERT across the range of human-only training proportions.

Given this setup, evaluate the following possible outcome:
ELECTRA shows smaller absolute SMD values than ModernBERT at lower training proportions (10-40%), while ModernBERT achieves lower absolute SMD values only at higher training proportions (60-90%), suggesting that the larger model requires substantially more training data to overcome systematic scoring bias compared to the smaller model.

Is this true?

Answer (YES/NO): NO